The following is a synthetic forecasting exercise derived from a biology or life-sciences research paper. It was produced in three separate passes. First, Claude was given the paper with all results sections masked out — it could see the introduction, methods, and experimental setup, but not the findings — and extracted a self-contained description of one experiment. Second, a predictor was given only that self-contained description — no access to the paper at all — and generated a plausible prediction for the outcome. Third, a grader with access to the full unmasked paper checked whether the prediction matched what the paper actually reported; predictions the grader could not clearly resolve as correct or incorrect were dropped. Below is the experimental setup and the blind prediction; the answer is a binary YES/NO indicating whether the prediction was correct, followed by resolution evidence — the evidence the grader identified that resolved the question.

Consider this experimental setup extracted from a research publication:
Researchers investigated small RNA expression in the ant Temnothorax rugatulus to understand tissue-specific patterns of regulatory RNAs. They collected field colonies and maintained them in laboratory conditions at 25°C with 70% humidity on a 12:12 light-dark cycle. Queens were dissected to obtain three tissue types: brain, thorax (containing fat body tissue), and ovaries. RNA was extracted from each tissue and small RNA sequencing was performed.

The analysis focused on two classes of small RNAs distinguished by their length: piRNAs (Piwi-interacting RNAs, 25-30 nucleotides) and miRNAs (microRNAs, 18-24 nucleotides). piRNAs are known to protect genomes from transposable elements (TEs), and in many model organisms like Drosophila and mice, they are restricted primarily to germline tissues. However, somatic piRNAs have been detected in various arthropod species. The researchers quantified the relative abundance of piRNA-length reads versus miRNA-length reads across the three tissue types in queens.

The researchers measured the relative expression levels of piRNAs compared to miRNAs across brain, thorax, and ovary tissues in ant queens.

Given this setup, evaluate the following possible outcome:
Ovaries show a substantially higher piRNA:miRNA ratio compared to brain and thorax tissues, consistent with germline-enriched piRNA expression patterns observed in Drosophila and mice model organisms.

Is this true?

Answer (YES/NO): YES